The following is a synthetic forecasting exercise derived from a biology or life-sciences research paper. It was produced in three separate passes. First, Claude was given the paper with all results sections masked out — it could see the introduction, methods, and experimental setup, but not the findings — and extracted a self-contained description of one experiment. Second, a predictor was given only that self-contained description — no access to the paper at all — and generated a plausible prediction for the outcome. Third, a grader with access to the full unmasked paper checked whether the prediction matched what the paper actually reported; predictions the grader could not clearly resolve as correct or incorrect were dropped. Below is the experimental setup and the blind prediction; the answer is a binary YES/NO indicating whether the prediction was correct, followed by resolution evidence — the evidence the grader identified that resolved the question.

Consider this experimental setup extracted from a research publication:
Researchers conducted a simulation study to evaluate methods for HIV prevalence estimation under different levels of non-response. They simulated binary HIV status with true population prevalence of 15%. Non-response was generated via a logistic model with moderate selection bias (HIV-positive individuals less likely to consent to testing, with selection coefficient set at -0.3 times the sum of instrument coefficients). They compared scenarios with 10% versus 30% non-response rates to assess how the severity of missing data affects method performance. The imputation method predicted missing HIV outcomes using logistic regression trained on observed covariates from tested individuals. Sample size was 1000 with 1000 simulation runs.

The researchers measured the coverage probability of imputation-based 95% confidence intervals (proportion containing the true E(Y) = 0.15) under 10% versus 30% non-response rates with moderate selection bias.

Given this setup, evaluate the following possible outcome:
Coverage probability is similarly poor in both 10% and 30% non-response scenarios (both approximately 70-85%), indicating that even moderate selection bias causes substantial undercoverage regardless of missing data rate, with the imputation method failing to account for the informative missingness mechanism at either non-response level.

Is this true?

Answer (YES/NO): NO